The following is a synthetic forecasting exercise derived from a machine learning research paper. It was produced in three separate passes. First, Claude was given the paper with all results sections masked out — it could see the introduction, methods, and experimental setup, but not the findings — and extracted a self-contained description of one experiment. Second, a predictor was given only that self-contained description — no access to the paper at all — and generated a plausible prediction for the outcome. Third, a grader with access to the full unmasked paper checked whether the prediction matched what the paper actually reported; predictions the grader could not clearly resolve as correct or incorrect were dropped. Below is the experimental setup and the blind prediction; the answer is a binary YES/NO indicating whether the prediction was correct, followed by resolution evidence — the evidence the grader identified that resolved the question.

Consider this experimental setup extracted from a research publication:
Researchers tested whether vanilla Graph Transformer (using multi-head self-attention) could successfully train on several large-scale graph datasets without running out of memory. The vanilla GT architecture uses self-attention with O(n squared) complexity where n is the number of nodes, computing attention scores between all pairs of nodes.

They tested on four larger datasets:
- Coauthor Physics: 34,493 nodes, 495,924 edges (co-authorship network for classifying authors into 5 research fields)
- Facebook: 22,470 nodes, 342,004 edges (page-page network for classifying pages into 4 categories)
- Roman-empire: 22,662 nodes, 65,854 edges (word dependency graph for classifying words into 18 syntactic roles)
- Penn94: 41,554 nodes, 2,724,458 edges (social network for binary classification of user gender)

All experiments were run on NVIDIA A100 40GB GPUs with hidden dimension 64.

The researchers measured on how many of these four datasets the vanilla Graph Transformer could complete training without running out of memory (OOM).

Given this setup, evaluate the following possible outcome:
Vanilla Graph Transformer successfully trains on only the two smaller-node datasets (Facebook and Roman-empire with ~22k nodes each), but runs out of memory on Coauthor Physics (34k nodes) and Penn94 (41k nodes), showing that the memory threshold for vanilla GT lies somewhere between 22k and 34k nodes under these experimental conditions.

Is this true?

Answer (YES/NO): NO